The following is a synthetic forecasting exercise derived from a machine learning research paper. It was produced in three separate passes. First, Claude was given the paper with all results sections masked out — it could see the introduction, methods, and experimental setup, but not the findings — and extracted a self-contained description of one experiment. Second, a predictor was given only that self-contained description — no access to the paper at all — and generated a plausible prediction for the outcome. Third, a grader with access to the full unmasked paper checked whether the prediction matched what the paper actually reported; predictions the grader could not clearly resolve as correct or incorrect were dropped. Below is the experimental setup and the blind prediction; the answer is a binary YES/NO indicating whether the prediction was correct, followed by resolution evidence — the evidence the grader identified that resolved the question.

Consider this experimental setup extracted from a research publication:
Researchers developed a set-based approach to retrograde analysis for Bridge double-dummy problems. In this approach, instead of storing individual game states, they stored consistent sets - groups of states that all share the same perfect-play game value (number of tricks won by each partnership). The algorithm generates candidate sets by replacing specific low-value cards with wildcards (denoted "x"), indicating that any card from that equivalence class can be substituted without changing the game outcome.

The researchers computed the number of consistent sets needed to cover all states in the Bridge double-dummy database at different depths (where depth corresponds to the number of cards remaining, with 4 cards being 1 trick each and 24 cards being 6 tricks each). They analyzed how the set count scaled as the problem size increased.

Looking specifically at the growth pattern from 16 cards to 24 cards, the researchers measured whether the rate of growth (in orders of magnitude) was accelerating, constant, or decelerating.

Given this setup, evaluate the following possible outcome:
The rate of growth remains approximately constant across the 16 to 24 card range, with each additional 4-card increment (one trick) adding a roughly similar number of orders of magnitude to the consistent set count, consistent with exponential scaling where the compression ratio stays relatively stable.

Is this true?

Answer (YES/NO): NO